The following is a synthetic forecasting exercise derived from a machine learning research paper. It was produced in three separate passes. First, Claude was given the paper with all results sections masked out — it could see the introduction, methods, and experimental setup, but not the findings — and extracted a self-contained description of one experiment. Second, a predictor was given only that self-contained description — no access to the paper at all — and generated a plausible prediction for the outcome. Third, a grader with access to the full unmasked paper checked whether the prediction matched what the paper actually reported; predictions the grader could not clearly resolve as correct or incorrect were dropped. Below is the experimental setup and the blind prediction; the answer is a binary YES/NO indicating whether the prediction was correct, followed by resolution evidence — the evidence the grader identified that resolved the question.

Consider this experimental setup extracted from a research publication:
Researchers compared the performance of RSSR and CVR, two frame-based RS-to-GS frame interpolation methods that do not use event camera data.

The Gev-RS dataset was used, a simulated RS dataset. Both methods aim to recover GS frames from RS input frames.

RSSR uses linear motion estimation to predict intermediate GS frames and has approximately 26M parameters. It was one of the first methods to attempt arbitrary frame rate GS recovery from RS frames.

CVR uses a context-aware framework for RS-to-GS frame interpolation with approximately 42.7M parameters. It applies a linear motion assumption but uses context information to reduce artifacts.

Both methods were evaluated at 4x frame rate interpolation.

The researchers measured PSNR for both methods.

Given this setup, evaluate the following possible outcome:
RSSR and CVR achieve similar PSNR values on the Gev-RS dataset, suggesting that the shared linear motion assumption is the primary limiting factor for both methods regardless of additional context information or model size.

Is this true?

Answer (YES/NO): NO